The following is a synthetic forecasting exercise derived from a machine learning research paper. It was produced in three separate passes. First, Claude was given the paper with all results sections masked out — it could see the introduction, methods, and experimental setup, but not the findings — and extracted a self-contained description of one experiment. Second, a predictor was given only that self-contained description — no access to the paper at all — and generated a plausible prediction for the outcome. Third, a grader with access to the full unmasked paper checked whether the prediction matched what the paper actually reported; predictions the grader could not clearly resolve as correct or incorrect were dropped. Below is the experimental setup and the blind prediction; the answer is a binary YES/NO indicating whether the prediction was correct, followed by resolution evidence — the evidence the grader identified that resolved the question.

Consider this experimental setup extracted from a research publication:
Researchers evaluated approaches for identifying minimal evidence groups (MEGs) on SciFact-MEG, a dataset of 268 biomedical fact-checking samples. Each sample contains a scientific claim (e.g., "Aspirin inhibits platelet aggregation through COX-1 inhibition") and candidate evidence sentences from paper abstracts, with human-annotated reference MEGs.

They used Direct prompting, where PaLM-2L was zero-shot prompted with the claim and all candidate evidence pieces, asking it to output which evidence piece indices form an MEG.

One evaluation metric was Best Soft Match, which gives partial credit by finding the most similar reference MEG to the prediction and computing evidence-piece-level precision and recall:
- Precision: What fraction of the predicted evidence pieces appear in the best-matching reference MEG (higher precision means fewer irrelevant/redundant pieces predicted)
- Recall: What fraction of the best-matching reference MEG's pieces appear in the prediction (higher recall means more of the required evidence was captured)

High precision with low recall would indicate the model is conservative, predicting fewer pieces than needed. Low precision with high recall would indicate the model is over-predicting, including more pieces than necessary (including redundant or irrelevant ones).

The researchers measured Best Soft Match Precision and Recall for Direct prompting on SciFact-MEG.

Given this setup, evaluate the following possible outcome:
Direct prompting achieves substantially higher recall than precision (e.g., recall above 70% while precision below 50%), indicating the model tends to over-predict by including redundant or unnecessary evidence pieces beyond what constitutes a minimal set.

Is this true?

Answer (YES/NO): NO